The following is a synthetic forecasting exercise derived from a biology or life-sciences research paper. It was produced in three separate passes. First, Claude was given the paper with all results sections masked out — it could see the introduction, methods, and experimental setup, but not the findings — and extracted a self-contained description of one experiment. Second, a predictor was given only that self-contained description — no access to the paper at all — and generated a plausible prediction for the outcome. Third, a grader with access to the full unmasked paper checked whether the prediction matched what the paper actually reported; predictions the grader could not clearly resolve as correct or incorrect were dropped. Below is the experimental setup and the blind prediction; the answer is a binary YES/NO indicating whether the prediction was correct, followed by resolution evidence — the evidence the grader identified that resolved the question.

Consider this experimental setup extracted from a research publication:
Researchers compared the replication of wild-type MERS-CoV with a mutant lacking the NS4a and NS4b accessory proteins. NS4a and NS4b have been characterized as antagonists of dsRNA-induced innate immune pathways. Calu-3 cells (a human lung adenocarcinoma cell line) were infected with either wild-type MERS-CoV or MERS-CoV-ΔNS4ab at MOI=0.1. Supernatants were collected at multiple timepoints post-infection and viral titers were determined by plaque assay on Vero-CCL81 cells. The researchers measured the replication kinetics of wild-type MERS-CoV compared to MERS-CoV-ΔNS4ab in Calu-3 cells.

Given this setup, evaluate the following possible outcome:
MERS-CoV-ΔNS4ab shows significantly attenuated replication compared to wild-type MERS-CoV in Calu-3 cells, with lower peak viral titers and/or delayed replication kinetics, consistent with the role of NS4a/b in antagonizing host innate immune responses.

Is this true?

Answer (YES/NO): YES